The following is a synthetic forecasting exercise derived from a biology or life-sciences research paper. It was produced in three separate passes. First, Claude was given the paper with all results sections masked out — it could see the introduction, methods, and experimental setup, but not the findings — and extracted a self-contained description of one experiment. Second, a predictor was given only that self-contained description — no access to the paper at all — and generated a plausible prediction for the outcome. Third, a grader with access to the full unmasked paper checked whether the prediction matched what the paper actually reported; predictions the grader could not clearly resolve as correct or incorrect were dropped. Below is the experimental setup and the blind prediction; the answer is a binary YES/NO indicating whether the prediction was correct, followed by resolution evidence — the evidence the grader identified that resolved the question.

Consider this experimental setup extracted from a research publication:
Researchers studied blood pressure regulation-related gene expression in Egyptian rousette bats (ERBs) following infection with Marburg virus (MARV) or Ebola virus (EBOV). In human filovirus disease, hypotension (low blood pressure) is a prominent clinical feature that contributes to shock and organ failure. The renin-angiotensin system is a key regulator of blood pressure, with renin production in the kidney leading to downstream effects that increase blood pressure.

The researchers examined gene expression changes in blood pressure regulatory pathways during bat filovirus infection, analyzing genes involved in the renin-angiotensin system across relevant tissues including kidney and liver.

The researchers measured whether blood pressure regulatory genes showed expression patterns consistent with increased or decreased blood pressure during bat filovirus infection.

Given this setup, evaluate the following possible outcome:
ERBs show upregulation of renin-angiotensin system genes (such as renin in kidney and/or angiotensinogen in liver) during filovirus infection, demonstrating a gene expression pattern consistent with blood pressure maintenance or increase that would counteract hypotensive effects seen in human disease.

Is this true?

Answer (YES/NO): NO